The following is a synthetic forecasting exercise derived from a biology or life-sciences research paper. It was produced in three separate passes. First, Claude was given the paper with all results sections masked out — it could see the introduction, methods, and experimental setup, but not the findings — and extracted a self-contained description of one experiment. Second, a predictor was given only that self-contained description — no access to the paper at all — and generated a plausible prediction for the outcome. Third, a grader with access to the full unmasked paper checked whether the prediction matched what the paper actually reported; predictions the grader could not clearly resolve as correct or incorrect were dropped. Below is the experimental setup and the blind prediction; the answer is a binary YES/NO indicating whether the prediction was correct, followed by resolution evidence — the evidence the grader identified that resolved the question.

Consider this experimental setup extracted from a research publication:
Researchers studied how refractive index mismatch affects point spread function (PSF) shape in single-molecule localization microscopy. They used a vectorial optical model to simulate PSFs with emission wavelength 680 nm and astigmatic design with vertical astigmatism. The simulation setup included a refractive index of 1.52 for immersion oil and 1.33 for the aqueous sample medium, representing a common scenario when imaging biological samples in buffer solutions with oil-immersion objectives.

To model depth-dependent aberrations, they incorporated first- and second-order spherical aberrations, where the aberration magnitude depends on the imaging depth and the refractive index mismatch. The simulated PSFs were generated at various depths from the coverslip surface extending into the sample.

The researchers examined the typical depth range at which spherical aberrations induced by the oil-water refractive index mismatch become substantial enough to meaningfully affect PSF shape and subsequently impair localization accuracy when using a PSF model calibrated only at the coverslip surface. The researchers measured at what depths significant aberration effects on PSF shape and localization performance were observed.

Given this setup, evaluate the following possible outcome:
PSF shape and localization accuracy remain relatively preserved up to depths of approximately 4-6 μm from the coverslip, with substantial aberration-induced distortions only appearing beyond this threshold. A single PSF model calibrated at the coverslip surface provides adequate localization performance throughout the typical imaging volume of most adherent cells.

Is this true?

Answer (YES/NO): NO